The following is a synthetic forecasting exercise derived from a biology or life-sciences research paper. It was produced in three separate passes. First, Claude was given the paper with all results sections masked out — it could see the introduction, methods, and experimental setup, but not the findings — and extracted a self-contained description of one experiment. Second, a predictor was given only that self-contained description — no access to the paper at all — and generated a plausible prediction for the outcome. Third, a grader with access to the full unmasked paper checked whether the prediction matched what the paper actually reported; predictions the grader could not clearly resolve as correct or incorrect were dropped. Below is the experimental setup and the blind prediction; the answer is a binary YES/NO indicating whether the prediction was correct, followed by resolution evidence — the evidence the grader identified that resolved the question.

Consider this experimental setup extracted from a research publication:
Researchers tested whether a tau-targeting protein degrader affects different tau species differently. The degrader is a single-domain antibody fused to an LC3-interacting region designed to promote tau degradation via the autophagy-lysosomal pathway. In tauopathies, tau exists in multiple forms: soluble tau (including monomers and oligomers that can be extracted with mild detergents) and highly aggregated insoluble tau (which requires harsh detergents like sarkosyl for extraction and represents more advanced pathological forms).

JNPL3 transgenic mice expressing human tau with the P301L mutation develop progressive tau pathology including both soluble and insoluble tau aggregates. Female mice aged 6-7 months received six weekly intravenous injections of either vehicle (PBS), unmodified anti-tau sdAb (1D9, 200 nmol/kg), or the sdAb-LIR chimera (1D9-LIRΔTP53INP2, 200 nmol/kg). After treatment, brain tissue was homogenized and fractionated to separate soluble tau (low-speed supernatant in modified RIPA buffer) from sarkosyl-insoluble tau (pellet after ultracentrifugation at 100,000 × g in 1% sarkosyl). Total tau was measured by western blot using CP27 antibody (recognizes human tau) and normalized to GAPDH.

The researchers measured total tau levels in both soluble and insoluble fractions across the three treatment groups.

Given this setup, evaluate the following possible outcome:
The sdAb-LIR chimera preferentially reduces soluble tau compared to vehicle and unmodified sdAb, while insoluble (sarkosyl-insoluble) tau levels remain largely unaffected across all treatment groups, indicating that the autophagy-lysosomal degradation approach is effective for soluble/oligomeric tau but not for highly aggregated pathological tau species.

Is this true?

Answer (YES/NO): NO